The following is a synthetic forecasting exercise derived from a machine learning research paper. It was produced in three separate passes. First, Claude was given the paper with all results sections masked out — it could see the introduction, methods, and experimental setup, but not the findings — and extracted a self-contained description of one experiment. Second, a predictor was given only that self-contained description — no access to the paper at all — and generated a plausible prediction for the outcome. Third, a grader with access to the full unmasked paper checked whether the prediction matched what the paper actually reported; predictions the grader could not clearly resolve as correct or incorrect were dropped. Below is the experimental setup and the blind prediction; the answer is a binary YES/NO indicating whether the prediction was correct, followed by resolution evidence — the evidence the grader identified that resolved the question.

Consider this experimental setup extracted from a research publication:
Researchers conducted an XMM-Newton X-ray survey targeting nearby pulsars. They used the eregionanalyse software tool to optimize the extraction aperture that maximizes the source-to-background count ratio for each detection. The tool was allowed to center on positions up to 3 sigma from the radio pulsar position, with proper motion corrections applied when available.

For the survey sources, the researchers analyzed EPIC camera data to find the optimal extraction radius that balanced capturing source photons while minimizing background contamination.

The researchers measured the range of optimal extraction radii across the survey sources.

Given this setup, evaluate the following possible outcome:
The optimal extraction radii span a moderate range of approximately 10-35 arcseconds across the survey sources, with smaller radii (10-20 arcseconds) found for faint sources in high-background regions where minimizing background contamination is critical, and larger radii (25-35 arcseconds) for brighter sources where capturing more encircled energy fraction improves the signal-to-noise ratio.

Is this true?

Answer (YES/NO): NO